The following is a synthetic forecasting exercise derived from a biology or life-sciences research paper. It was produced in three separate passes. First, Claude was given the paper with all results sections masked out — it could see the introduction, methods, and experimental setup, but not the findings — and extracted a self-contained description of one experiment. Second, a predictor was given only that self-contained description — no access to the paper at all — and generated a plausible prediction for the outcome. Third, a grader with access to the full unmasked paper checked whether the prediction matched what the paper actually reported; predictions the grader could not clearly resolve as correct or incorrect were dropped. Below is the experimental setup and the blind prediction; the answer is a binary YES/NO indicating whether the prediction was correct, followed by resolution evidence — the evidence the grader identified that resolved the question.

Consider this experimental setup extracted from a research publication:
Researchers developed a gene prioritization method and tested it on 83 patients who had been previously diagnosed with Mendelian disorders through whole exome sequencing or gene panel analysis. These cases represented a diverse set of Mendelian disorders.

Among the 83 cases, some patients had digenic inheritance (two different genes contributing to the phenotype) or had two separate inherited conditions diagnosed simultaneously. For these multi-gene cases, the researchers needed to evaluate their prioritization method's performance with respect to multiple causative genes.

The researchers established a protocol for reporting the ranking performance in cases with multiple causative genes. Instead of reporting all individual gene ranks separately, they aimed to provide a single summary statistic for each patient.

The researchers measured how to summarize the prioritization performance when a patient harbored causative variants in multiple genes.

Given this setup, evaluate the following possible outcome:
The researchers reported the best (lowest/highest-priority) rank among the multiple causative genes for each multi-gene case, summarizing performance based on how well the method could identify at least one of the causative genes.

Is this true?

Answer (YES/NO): NO